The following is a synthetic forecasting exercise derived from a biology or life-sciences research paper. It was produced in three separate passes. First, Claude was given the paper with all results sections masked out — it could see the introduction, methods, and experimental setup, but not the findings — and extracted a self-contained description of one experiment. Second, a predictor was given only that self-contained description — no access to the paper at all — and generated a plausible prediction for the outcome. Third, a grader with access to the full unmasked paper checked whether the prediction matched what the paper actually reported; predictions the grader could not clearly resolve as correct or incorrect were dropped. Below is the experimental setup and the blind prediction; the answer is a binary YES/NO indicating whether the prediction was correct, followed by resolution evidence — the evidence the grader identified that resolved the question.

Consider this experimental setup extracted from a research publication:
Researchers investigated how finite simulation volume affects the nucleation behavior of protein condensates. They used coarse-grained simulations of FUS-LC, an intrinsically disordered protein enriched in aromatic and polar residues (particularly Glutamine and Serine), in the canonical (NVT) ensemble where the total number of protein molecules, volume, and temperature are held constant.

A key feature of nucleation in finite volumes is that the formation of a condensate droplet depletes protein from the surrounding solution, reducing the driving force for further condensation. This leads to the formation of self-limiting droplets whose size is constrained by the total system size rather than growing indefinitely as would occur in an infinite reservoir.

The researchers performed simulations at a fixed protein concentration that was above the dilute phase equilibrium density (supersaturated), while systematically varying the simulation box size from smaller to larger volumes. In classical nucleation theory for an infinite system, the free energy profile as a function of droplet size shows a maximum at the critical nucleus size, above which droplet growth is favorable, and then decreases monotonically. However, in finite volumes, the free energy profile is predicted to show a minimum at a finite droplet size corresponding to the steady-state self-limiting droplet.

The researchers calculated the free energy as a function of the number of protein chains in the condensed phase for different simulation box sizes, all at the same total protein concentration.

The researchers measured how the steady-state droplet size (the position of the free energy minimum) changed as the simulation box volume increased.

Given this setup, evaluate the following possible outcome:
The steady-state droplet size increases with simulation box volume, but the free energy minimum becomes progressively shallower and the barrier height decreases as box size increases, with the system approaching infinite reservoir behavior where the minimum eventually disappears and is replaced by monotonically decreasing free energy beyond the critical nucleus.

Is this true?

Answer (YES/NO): NO